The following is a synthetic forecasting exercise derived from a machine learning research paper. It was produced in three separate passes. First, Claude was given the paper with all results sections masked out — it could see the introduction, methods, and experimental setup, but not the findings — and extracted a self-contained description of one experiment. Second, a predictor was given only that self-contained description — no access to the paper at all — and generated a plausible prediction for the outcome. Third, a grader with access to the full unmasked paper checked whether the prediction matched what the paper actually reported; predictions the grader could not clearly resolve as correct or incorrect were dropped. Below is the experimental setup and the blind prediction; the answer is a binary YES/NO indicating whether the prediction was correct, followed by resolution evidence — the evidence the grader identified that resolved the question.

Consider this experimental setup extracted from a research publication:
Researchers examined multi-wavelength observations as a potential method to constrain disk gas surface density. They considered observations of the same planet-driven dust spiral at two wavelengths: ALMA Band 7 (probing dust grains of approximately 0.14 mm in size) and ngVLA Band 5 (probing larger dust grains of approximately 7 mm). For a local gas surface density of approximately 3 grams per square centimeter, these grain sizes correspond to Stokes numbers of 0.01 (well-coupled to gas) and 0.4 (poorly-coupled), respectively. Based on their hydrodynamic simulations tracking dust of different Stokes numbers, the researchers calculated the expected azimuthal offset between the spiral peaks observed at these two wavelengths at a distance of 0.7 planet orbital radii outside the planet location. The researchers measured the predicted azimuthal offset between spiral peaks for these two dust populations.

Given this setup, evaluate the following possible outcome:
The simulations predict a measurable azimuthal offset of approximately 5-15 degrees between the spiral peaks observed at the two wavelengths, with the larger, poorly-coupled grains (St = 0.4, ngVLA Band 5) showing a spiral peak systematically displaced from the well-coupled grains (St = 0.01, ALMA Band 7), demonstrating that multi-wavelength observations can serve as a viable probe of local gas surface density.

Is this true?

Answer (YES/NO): NO